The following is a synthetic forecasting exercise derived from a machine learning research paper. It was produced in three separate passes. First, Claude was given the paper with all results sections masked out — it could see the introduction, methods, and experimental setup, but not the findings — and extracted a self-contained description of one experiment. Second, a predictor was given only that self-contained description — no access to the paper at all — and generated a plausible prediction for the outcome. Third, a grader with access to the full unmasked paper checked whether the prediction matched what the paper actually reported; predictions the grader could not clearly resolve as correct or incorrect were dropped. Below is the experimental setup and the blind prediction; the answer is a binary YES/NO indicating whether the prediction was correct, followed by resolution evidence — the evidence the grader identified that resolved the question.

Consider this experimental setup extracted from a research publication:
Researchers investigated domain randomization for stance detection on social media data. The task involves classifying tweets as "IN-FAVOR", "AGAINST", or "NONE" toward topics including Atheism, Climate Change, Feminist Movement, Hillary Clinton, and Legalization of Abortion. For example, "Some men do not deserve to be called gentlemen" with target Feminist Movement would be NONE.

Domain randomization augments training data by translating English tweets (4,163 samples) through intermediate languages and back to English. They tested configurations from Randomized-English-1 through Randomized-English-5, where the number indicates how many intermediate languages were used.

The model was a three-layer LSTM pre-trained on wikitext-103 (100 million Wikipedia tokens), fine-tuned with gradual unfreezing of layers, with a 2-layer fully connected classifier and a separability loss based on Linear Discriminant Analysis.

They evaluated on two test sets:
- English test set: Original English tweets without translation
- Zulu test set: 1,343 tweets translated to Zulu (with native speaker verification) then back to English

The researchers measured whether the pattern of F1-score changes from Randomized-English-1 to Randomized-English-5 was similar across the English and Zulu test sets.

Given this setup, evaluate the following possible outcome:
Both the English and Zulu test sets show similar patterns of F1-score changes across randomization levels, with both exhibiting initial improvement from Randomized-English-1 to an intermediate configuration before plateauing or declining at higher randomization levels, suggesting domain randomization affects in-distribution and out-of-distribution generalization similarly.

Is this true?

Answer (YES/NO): NO